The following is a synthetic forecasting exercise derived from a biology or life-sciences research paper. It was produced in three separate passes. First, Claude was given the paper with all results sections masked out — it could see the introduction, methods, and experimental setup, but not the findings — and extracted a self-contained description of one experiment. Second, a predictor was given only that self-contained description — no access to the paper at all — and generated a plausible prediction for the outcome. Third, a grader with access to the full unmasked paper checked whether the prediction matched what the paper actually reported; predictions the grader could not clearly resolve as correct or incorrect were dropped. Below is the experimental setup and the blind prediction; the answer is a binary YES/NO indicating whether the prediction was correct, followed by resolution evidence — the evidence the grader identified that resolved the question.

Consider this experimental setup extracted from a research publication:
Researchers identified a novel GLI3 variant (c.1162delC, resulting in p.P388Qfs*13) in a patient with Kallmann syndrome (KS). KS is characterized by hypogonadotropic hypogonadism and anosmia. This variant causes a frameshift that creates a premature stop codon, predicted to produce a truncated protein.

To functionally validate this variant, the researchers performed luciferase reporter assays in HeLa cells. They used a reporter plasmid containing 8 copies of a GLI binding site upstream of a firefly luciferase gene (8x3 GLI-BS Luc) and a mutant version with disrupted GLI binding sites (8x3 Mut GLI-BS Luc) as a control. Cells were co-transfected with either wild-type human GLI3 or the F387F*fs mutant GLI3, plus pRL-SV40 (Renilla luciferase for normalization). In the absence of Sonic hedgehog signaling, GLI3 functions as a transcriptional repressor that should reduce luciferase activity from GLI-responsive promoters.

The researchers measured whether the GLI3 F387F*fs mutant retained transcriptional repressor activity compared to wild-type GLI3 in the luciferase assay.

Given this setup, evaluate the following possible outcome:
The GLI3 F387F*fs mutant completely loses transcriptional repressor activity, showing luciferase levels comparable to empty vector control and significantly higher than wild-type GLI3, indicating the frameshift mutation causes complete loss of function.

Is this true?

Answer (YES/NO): NO